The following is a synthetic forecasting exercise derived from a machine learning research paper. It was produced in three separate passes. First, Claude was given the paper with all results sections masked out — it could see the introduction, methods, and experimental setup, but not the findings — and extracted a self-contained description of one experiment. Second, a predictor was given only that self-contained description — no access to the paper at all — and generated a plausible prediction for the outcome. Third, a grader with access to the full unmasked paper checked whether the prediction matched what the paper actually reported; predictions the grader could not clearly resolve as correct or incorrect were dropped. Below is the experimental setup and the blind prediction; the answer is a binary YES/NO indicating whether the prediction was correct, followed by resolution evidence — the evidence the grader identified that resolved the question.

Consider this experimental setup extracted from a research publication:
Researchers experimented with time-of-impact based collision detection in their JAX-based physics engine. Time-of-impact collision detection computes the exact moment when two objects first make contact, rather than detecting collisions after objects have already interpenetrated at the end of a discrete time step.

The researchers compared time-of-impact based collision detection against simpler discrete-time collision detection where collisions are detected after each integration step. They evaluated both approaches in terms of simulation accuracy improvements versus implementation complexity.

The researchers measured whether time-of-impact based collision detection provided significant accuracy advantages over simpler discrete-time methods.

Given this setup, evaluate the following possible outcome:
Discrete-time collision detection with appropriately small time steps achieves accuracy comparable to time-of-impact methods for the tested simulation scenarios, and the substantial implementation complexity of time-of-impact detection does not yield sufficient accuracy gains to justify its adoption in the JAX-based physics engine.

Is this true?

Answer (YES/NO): YES